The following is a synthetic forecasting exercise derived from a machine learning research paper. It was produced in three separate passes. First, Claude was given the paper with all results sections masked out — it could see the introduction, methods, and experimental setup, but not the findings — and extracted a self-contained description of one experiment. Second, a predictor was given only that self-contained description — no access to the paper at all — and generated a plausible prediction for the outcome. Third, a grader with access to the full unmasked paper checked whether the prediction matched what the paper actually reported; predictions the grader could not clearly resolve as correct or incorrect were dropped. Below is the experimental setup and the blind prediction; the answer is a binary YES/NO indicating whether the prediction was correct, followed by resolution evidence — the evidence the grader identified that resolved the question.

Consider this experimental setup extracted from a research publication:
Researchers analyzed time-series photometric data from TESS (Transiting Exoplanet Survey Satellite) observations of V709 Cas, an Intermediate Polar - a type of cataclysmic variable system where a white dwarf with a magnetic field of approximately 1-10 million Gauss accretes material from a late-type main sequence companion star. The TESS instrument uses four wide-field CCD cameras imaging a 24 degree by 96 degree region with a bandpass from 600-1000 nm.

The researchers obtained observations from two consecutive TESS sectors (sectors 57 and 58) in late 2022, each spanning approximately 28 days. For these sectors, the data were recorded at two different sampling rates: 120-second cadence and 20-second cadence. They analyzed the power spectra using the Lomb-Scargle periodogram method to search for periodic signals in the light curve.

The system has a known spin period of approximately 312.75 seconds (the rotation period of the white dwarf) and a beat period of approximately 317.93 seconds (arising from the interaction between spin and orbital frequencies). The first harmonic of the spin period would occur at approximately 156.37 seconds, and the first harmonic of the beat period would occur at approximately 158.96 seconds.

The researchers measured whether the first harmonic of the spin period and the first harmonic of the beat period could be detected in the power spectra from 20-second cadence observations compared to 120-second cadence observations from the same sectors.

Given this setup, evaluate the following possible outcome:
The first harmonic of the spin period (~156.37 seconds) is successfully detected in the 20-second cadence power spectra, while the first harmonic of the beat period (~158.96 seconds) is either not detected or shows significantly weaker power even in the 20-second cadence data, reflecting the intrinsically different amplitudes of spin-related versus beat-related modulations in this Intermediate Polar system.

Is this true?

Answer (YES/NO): NO